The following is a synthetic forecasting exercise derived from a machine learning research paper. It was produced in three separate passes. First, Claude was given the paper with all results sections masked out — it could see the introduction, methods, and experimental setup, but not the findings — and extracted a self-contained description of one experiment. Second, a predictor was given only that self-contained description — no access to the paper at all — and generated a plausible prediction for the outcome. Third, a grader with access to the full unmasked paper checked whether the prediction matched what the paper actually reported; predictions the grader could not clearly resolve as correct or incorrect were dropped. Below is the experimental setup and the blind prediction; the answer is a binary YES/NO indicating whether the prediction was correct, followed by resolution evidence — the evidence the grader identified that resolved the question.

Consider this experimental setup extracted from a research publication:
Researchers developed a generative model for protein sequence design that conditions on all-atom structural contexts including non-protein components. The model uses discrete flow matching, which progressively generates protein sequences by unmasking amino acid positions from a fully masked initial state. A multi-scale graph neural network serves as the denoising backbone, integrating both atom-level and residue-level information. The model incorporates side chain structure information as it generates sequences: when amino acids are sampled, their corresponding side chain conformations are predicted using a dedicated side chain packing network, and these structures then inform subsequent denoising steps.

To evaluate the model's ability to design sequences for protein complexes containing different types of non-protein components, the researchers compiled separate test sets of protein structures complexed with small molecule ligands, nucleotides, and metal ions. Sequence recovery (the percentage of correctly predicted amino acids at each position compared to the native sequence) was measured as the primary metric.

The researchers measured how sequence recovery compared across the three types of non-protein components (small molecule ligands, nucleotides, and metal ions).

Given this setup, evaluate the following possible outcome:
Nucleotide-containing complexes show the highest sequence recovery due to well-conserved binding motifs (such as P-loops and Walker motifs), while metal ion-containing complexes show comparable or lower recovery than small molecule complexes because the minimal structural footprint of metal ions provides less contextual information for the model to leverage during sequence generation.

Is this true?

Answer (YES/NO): NO